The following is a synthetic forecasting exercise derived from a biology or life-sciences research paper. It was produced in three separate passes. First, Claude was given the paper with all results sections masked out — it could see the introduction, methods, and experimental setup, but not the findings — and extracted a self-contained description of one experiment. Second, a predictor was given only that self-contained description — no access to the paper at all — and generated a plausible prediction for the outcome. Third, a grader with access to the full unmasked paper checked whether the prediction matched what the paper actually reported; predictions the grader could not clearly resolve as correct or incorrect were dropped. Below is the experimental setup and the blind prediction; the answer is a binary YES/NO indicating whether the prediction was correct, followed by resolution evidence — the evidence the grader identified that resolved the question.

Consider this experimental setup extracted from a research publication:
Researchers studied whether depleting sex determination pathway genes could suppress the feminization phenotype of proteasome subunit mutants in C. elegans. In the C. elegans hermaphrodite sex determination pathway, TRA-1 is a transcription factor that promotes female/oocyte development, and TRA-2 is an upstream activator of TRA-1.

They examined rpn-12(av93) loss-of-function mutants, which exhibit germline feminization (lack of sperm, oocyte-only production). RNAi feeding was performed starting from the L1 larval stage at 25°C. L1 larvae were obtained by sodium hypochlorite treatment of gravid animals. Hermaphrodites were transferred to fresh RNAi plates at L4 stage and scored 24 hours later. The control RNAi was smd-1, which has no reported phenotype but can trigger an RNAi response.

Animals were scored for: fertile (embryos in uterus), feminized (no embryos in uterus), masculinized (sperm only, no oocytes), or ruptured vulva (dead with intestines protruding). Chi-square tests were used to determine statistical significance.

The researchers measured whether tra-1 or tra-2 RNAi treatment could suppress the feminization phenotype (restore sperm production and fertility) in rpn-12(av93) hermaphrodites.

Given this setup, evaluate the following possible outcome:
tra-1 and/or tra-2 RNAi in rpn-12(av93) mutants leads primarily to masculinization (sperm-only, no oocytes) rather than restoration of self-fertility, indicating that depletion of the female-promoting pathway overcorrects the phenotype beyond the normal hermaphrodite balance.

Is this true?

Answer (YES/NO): NO